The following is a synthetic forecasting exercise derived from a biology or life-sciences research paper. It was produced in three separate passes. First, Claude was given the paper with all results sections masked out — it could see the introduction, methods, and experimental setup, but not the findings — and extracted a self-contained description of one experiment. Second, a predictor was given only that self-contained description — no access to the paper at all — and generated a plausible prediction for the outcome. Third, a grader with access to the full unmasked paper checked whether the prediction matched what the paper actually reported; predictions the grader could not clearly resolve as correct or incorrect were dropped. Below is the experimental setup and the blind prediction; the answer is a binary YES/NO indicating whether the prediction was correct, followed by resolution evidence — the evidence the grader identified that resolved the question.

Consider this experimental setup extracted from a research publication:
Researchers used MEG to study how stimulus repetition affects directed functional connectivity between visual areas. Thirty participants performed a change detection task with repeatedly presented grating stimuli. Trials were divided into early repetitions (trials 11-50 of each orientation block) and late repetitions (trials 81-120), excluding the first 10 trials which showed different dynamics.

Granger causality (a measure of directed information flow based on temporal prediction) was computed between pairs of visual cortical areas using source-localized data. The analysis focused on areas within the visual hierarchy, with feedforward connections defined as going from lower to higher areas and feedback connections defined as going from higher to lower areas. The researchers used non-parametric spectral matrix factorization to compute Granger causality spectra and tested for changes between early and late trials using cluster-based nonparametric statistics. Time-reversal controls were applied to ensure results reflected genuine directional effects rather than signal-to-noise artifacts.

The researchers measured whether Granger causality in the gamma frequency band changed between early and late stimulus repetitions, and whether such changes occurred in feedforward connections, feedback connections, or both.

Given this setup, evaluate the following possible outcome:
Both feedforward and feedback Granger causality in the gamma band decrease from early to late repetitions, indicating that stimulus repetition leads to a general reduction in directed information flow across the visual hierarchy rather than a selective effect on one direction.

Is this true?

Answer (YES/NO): NO